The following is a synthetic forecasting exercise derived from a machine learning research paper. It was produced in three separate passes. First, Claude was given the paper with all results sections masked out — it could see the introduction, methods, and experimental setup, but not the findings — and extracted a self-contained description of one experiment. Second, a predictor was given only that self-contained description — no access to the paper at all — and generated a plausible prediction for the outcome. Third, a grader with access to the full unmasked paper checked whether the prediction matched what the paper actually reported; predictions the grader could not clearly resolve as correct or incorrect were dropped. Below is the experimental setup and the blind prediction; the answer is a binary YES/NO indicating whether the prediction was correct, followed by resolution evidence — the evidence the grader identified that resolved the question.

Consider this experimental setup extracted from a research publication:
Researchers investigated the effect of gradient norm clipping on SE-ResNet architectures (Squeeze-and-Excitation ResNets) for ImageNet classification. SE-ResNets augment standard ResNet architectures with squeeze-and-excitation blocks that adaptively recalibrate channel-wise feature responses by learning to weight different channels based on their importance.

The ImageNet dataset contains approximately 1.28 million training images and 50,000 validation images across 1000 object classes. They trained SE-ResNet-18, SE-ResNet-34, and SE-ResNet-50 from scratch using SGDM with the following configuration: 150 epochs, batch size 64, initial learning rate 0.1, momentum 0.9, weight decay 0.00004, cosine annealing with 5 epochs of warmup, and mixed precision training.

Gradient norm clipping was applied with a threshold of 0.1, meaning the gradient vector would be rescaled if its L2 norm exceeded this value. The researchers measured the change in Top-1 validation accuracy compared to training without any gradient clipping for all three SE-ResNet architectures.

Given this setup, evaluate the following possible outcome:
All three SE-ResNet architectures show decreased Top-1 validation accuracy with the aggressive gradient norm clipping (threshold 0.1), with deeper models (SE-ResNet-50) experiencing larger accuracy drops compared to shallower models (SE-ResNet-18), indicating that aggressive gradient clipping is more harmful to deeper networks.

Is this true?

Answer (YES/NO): NO